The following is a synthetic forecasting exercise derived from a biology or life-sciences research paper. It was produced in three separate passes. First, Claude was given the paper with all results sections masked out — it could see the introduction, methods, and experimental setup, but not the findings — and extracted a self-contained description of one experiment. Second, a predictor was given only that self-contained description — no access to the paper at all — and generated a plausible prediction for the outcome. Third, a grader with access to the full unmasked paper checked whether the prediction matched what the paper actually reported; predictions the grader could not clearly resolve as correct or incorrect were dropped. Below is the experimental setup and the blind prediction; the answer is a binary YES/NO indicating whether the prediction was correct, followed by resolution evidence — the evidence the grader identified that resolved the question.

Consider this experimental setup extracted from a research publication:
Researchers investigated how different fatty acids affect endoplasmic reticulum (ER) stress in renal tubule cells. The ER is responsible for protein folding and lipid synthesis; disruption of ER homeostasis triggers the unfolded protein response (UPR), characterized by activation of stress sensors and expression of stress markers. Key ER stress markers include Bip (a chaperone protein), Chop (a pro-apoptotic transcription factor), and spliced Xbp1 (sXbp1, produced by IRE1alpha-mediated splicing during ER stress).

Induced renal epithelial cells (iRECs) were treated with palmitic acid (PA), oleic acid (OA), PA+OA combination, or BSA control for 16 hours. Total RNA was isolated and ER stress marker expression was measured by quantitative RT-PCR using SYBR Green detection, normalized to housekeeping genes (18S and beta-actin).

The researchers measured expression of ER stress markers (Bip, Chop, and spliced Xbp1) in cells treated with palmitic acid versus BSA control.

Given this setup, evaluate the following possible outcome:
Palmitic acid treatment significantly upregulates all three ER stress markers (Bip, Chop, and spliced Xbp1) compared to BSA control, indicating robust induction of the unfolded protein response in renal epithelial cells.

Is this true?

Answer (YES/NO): YES